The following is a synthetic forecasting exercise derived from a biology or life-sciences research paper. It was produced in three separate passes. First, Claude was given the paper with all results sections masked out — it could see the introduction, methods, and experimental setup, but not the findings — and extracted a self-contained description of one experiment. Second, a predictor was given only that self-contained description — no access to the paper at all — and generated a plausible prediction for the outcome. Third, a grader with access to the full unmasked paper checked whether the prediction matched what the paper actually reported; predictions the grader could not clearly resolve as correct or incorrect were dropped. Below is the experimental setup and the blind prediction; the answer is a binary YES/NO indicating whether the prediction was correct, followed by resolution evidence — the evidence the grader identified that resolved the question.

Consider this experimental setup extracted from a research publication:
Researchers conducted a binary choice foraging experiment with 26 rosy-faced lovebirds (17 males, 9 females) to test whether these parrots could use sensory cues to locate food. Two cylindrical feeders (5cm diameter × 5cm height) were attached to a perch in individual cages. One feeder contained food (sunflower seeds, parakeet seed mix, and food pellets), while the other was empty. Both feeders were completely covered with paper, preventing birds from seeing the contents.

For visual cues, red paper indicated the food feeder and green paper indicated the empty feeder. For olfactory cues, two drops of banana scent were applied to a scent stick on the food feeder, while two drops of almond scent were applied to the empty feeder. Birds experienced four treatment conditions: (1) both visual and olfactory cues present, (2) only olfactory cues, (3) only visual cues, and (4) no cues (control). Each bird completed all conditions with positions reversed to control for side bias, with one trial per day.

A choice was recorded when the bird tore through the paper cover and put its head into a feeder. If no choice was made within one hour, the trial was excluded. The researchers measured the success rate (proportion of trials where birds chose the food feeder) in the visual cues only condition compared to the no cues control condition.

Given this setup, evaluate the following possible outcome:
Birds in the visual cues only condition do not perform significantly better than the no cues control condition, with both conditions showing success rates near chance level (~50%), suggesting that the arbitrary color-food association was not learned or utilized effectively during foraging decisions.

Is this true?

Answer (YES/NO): NO